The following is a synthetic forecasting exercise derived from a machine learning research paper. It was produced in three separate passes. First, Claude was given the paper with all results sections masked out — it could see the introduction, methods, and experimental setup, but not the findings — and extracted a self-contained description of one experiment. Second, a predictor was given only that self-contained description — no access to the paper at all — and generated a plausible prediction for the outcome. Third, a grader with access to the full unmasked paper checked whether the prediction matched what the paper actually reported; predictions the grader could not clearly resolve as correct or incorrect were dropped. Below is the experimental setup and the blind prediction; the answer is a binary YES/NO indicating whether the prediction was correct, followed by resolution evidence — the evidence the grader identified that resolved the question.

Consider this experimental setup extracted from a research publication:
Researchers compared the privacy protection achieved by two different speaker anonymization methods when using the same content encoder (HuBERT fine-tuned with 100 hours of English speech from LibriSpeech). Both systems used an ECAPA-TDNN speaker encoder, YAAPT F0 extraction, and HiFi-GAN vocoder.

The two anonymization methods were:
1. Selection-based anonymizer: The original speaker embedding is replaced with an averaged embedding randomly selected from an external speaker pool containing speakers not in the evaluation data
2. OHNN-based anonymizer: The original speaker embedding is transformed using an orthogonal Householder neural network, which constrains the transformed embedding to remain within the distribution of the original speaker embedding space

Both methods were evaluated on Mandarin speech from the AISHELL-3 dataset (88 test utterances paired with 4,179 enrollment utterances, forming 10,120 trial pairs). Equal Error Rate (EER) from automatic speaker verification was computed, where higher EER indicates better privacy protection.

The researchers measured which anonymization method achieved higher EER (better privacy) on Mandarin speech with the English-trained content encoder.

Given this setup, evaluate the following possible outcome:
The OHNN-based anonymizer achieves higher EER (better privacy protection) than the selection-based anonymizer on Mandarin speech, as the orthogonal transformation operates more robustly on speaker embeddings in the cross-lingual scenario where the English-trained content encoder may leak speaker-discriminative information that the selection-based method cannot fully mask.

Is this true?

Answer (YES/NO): NO